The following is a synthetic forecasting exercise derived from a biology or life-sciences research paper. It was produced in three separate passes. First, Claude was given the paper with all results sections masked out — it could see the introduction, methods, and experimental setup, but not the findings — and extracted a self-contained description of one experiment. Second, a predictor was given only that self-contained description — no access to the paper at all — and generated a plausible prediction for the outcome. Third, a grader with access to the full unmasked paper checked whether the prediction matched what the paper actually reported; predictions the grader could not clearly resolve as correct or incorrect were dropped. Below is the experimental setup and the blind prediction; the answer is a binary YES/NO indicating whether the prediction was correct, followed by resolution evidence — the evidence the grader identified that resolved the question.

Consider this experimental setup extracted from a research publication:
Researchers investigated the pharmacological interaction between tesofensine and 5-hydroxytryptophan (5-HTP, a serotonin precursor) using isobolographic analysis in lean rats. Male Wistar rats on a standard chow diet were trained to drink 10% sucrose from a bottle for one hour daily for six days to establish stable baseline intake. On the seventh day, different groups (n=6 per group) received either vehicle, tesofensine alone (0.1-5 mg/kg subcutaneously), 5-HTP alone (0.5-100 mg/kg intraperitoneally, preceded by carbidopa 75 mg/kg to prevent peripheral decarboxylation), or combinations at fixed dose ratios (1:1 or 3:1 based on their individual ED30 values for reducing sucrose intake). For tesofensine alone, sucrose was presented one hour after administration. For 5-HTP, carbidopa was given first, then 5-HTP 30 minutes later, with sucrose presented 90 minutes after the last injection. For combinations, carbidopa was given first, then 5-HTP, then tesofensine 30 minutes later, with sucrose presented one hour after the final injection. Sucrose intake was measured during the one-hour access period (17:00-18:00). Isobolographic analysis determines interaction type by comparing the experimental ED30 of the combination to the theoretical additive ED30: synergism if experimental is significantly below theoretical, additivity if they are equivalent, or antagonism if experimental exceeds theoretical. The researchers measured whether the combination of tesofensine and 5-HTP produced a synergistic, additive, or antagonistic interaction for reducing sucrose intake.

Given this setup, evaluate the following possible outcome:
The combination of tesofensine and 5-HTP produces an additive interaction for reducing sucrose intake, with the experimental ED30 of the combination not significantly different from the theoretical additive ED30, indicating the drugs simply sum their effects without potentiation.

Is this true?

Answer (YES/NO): YES